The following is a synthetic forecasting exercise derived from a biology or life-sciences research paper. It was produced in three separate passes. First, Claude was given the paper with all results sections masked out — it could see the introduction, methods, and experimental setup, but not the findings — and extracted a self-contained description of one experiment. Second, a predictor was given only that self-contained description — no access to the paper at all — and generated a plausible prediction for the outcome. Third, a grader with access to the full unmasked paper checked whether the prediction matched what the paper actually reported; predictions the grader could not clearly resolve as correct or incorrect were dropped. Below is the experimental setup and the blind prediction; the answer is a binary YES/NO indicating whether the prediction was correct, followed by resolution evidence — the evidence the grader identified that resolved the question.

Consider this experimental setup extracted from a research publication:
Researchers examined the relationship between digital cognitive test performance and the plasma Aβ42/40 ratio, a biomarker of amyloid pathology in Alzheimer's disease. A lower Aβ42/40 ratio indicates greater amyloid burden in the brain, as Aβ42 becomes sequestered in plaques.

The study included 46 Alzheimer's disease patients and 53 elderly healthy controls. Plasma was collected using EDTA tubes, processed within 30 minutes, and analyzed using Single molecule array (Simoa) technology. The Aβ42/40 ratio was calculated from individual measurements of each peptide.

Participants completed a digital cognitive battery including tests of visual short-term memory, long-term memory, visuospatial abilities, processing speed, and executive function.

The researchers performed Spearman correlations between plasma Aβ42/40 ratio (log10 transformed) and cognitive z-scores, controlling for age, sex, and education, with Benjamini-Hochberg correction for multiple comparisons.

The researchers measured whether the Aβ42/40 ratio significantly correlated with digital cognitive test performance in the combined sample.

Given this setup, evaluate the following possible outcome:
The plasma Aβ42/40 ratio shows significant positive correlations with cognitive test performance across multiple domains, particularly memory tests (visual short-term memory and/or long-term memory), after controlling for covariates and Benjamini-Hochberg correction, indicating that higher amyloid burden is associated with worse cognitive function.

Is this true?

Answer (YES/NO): NO